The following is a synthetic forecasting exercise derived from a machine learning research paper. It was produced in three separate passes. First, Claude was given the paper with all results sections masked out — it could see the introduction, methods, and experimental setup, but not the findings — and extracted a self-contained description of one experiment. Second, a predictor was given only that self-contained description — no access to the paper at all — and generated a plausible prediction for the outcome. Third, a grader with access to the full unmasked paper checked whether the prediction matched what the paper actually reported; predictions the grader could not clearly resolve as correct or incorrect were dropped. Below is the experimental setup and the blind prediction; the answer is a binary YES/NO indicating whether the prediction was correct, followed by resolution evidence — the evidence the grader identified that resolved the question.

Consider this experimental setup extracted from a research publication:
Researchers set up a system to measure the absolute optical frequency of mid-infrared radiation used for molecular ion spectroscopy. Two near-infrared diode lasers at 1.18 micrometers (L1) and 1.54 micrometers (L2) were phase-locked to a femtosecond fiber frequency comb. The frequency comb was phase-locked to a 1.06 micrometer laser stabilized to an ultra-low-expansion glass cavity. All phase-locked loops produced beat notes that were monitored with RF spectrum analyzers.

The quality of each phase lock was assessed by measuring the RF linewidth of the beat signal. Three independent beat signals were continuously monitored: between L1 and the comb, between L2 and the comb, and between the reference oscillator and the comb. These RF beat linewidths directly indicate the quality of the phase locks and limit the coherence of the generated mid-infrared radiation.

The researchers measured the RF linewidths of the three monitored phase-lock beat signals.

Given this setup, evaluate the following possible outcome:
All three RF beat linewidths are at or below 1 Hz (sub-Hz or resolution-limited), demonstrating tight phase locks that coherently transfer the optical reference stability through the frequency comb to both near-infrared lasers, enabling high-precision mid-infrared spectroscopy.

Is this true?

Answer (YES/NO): YES